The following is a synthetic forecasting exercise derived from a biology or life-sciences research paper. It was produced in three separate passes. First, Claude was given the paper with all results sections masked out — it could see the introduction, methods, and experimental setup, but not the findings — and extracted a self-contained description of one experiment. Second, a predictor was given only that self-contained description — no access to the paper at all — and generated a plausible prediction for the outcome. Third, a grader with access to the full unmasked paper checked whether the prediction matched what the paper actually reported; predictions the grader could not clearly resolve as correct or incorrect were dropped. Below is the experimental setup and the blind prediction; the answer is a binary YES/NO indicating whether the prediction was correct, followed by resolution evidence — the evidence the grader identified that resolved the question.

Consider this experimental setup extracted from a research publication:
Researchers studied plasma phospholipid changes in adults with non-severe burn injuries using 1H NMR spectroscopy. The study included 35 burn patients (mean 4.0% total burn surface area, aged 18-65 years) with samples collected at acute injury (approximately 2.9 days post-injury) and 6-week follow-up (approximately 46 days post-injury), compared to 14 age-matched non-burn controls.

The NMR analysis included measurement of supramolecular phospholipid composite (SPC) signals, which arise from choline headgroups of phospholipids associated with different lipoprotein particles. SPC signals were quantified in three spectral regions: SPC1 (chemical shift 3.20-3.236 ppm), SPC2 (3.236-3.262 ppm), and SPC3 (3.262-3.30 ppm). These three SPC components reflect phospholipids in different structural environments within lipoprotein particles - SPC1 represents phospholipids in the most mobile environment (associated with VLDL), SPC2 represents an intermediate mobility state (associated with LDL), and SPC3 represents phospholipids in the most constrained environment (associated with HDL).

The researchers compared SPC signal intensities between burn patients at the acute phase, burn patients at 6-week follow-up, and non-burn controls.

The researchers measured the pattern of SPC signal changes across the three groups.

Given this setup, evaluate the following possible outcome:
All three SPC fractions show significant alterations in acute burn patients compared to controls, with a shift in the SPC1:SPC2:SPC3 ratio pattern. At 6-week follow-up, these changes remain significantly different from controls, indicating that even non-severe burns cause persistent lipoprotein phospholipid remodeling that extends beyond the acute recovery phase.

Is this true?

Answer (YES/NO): NO